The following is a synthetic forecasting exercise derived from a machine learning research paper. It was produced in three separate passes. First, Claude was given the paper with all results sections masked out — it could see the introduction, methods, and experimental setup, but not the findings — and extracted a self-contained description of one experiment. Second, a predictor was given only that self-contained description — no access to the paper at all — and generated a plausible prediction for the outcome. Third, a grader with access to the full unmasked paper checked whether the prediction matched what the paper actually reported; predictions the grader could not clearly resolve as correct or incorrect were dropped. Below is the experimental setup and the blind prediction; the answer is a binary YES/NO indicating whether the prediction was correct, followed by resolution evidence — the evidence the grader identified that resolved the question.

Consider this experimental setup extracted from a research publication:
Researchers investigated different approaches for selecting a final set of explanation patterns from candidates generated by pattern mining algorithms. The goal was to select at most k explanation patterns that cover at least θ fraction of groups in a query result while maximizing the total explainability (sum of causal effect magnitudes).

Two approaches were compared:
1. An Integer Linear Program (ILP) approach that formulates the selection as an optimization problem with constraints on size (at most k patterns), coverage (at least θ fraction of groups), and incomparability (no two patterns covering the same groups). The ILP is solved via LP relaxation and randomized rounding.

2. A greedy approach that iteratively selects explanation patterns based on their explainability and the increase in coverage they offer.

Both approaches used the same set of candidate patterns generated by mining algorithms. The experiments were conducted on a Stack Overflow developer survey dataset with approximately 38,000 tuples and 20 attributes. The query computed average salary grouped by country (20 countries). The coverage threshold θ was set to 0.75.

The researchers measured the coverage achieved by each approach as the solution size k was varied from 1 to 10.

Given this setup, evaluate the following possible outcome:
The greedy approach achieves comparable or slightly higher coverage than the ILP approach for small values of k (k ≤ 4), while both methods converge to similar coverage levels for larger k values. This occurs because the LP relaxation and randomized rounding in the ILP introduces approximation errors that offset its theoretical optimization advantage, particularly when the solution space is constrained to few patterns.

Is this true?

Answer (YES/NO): NO